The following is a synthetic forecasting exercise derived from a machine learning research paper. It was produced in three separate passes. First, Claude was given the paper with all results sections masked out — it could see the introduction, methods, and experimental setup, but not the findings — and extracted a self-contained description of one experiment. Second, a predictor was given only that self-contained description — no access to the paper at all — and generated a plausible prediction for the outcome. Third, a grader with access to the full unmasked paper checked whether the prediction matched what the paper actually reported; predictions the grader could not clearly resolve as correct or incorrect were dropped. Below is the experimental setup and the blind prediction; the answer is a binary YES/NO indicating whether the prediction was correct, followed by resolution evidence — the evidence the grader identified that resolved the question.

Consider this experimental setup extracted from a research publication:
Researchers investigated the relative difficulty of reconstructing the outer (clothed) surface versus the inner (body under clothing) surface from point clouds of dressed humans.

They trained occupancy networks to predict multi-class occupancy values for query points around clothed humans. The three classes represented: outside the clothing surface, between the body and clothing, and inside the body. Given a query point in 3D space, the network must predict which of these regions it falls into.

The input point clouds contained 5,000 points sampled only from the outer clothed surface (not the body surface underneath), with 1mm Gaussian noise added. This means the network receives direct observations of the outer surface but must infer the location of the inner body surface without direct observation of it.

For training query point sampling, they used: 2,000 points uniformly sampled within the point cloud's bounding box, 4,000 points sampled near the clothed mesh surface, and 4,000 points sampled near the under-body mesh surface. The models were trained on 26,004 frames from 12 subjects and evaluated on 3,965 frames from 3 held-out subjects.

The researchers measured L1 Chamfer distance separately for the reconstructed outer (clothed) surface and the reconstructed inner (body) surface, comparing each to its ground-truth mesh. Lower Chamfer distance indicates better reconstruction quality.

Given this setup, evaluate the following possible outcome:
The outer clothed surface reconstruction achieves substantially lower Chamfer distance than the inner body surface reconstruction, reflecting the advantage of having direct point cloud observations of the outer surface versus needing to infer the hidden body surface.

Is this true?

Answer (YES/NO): NO